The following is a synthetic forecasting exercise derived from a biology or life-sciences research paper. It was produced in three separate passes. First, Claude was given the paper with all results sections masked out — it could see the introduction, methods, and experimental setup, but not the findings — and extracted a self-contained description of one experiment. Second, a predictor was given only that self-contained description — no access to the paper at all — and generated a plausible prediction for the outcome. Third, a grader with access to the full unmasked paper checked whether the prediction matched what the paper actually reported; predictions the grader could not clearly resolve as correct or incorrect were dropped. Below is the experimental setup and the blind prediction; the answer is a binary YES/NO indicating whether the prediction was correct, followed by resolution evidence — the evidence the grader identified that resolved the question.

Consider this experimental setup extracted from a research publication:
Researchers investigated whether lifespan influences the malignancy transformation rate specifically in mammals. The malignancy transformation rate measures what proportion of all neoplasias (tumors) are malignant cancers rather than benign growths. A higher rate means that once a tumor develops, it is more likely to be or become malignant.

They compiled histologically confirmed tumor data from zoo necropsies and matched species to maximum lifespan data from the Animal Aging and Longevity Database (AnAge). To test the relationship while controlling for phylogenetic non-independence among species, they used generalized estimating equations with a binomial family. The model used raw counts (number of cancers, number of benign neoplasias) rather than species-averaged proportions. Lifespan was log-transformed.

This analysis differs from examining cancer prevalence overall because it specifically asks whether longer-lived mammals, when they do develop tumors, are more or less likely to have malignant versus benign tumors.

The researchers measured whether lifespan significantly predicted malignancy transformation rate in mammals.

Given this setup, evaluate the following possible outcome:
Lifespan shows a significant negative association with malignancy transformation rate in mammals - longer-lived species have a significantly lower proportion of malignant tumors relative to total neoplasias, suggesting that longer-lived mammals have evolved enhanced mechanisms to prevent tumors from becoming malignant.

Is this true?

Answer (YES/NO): NO